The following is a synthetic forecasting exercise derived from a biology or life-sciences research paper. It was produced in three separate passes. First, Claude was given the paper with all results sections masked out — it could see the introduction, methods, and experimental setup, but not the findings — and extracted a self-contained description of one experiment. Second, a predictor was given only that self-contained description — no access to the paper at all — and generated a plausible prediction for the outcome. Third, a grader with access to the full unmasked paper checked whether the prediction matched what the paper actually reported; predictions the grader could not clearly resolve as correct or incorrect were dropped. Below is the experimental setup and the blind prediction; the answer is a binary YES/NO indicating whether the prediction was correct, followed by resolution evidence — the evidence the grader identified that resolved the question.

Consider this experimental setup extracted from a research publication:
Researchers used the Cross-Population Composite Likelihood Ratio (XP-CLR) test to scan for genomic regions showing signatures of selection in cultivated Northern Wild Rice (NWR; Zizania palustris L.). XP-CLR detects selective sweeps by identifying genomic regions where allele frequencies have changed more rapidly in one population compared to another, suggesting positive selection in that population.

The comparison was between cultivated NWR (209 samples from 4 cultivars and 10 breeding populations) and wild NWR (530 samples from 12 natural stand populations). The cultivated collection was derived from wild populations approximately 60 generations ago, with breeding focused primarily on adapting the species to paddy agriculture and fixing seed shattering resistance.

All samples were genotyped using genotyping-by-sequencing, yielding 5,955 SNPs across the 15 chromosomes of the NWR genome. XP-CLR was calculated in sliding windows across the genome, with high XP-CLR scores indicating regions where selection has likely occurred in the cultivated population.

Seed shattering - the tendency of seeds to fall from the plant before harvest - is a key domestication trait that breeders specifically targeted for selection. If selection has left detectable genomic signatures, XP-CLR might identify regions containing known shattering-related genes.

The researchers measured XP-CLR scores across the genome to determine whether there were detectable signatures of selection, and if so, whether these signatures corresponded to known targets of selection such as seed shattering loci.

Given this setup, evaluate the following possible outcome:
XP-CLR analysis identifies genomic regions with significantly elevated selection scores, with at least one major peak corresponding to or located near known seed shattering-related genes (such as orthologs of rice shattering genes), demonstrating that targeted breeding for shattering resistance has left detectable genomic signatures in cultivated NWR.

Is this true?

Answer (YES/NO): YES